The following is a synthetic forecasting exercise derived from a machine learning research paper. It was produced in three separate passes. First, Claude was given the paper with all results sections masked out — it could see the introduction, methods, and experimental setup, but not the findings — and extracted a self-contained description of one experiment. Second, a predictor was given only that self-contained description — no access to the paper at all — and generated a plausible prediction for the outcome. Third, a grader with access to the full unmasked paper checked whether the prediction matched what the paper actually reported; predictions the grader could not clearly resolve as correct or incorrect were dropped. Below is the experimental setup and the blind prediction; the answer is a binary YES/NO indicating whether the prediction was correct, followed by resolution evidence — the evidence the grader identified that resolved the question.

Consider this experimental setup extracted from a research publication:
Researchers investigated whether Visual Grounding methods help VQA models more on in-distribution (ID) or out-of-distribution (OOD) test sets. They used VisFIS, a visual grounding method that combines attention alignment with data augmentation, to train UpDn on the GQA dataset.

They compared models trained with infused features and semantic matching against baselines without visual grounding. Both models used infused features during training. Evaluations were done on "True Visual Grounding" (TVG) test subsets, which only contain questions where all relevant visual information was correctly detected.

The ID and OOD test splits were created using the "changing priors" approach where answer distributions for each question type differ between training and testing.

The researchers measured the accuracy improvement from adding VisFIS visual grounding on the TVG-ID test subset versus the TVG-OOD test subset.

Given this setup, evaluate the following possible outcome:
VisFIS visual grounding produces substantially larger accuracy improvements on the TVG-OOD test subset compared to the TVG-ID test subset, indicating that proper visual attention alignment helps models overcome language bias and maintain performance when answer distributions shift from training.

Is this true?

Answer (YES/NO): YES